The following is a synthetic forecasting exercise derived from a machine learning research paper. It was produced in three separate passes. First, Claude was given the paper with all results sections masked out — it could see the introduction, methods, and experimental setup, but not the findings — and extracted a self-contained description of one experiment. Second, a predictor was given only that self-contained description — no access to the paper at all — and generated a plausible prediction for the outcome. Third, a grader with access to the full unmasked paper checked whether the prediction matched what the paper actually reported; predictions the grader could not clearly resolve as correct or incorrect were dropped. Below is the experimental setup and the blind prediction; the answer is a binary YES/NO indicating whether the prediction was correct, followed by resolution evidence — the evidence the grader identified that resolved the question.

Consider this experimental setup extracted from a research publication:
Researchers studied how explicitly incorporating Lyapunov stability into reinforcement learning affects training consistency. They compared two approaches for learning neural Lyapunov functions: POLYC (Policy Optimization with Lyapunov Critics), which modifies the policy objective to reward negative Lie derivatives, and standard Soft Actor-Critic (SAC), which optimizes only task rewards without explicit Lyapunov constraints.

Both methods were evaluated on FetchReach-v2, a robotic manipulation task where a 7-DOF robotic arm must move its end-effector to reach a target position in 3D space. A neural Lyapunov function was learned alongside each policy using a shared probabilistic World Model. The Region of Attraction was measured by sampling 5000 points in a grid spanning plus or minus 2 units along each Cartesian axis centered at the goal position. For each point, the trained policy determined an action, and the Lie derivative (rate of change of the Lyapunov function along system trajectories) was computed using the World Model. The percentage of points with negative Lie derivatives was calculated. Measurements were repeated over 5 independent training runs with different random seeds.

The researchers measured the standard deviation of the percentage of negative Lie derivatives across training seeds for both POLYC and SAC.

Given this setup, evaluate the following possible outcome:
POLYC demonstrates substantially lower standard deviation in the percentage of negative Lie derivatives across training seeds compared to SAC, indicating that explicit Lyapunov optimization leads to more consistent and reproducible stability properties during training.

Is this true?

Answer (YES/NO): NO